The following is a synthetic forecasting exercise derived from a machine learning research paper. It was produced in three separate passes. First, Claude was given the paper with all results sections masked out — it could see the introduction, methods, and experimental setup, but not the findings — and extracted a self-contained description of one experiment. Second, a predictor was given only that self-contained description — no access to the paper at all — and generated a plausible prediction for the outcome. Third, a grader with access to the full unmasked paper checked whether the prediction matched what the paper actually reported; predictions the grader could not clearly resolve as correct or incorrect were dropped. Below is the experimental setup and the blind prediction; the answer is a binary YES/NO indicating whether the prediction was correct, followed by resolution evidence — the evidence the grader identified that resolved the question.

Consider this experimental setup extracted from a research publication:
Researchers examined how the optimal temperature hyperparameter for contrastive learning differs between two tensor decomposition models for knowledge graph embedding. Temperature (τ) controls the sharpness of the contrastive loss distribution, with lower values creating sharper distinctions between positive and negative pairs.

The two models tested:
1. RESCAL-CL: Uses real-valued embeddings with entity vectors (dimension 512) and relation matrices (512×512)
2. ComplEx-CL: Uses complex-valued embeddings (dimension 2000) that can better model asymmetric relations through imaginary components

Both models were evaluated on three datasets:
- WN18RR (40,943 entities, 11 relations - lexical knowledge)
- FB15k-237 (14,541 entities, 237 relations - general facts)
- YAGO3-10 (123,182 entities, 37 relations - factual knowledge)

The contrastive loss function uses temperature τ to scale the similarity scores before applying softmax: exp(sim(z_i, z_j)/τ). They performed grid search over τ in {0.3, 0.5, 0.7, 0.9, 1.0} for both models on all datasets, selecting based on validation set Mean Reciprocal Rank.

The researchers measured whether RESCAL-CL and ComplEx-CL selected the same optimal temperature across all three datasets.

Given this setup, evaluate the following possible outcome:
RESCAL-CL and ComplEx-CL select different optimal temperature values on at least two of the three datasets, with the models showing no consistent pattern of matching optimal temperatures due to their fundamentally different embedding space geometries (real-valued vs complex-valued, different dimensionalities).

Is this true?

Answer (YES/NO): YES